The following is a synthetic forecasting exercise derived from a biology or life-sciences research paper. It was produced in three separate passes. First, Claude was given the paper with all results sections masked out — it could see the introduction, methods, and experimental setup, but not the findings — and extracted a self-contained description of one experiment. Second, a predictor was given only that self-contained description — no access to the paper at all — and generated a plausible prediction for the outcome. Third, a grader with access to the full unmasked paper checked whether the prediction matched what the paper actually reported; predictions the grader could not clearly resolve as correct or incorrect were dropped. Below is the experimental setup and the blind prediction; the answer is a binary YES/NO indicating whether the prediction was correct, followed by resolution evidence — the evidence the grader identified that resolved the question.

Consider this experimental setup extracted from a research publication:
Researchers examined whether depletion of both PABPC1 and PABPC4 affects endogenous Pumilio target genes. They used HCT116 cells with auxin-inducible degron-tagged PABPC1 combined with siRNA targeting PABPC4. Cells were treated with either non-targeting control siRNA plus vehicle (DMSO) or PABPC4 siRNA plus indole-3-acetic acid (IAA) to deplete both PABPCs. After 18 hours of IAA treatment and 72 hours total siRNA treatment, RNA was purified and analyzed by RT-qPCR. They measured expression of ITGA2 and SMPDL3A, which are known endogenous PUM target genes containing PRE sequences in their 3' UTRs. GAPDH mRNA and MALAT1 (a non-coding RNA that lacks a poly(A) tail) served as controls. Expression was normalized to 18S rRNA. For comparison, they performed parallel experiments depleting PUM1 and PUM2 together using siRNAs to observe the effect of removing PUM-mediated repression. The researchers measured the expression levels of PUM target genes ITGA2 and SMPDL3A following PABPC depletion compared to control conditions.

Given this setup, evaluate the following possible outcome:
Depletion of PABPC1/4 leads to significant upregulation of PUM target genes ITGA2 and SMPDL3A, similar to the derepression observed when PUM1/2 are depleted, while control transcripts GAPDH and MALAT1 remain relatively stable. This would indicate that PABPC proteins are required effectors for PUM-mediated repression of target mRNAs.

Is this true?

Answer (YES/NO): NO